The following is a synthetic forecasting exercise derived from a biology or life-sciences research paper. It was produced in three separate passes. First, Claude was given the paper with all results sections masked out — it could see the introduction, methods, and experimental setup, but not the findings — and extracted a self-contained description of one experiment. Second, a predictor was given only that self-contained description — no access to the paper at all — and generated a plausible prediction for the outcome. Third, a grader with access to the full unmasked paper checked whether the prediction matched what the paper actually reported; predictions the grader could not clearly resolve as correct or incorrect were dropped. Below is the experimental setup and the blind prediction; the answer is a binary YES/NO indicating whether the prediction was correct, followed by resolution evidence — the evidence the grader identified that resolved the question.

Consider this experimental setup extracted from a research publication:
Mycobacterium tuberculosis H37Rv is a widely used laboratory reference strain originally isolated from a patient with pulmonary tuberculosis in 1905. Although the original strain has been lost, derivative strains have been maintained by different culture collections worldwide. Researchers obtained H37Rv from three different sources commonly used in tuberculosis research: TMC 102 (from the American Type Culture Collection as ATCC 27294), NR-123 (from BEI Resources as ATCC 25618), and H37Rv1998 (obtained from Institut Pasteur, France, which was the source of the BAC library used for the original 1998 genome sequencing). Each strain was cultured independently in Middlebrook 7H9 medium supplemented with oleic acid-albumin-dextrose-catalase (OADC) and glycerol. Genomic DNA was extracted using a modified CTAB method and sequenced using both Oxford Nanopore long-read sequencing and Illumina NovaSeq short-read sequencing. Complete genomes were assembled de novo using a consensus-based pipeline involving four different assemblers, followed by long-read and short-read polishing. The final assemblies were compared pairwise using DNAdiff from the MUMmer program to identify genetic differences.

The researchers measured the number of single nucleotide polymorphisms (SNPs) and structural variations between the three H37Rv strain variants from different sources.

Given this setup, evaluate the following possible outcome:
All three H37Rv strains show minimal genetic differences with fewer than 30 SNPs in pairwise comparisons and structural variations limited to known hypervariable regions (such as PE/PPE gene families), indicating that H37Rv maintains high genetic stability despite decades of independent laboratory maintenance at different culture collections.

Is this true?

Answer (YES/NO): NO